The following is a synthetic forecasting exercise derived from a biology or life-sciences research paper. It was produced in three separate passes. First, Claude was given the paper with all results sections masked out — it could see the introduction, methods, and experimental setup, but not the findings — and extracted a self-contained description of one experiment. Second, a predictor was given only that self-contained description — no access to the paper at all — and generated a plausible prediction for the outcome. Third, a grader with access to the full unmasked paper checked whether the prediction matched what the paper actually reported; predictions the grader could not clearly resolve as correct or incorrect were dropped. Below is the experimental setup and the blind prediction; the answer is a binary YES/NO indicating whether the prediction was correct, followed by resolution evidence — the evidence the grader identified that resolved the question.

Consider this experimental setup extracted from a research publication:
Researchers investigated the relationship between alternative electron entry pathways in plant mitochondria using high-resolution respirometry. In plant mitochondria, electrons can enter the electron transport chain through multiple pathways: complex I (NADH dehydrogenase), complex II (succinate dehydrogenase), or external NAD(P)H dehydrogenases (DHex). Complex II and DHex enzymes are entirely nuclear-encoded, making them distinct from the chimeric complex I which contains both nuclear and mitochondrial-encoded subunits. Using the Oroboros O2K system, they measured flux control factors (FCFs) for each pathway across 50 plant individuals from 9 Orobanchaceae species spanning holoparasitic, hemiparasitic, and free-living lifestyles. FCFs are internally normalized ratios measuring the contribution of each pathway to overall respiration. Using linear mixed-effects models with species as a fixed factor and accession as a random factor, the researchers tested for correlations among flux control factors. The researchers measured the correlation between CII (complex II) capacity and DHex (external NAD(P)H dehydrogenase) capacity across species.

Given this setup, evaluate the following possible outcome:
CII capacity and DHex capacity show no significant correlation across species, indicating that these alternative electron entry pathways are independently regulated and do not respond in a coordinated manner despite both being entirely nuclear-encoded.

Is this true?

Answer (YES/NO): NO